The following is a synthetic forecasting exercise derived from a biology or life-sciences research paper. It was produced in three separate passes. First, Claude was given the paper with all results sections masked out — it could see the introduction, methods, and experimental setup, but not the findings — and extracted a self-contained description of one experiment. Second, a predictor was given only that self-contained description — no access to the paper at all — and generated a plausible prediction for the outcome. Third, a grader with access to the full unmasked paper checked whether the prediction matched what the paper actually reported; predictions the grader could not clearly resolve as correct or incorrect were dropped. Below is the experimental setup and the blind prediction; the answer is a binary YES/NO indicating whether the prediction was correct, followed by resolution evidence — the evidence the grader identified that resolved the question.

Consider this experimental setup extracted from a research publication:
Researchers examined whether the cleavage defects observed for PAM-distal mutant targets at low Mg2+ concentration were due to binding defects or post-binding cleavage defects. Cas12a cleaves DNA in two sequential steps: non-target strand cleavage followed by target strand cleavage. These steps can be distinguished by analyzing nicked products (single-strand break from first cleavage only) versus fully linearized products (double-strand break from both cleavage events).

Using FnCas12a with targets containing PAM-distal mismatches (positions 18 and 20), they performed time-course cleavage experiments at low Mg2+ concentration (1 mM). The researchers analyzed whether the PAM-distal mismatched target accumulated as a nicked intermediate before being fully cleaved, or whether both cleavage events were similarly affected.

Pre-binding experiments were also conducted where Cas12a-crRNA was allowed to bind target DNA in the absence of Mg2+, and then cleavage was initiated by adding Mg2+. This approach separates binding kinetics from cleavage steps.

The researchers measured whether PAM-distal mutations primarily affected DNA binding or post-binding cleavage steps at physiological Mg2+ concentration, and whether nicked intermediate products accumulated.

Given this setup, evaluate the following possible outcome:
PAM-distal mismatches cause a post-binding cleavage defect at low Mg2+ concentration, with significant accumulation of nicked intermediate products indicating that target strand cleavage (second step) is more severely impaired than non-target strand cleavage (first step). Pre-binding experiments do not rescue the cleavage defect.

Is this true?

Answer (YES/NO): YES